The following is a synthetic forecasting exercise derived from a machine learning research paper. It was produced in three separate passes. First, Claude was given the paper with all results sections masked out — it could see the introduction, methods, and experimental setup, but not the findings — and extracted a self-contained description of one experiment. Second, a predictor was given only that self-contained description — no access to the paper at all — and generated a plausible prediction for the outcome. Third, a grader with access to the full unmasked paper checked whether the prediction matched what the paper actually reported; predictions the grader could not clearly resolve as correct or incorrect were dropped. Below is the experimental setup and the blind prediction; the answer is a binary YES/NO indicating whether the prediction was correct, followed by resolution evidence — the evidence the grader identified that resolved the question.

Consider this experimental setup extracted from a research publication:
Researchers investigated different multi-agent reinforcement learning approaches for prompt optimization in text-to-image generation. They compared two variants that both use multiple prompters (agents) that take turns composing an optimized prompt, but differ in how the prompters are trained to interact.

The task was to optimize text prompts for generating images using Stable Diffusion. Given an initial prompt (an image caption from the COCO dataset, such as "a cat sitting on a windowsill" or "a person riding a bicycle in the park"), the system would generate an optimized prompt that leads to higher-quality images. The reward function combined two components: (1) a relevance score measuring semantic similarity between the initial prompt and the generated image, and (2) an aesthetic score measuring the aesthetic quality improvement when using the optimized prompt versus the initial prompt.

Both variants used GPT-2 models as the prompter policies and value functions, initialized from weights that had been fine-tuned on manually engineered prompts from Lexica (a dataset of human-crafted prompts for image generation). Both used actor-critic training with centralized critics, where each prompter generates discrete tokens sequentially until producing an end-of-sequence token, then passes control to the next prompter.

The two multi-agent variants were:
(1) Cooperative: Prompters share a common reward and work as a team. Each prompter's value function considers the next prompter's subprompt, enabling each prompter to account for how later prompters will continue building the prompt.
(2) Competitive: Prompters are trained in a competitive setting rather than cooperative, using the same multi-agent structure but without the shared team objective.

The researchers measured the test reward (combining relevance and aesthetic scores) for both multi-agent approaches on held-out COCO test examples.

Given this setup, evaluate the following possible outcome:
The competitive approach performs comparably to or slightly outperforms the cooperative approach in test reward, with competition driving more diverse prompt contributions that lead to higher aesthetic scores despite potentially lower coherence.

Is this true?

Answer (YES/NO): NO